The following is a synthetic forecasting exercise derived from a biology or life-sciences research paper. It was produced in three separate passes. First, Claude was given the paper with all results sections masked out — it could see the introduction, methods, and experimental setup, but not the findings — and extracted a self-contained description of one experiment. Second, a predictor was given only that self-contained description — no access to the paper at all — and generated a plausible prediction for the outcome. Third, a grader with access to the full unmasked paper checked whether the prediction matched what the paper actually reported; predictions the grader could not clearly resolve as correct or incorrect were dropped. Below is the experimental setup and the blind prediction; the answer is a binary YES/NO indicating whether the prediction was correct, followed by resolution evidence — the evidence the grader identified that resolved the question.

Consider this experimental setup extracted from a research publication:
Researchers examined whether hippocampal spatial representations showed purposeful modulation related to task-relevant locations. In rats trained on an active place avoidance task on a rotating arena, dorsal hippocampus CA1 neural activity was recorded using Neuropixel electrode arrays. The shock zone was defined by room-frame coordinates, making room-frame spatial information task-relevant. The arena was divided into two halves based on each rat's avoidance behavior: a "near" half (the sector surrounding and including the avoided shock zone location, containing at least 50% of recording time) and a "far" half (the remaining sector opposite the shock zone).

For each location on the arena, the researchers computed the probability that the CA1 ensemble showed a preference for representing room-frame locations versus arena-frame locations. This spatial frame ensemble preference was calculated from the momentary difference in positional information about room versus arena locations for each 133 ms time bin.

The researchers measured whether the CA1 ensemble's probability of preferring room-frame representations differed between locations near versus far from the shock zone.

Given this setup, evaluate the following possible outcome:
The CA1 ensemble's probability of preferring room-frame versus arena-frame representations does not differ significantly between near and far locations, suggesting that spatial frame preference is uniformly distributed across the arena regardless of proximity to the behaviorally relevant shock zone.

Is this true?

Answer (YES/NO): NO